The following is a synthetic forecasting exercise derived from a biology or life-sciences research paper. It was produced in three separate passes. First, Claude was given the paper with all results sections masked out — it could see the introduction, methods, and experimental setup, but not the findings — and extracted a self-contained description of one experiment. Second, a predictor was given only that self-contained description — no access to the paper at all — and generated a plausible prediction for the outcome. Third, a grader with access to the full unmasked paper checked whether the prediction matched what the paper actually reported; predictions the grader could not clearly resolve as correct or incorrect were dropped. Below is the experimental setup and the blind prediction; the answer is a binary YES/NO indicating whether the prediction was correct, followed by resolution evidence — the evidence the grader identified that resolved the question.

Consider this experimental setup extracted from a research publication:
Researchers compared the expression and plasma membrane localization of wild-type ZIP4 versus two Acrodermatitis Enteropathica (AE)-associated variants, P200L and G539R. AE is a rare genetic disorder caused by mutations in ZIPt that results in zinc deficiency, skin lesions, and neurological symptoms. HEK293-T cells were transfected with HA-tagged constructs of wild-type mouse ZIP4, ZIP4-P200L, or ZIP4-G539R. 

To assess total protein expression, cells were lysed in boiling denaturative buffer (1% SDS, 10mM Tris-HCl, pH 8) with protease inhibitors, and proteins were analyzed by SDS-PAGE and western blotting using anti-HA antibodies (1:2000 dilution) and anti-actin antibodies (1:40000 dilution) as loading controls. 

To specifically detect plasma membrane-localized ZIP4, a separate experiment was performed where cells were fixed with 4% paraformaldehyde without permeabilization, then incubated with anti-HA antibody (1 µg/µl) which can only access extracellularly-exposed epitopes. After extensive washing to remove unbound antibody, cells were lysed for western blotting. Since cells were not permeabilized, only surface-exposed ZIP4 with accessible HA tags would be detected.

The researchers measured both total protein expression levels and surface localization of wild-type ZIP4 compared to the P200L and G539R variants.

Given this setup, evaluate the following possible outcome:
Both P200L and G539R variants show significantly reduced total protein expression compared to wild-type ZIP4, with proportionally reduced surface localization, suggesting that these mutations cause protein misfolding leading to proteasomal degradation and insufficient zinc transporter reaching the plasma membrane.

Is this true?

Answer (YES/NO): NO